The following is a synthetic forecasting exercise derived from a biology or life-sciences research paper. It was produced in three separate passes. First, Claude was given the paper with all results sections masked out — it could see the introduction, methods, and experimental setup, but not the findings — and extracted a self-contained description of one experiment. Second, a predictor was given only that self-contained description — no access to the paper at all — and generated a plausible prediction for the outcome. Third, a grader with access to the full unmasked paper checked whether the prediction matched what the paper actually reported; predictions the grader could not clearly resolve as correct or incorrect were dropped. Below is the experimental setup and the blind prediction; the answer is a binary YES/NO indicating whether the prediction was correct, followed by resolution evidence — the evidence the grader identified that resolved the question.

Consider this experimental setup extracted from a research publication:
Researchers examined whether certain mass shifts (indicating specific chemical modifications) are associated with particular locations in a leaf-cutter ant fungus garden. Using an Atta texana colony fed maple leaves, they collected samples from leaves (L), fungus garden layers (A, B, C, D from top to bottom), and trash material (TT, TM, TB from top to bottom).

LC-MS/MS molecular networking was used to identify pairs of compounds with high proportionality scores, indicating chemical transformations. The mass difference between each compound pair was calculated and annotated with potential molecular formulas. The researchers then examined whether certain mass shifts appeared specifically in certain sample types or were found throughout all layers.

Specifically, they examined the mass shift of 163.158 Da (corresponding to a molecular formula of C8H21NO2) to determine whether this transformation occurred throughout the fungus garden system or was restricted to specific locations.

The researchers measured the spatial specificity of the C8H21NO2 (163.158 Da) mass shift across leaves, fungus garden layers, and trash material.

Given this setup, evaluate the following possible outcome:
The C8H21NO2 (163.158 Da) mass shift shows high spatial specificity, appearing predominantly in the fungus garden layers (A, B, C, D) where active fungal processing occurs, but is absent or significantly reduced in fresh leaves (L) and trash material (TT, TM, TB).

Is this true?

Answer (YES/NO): NO